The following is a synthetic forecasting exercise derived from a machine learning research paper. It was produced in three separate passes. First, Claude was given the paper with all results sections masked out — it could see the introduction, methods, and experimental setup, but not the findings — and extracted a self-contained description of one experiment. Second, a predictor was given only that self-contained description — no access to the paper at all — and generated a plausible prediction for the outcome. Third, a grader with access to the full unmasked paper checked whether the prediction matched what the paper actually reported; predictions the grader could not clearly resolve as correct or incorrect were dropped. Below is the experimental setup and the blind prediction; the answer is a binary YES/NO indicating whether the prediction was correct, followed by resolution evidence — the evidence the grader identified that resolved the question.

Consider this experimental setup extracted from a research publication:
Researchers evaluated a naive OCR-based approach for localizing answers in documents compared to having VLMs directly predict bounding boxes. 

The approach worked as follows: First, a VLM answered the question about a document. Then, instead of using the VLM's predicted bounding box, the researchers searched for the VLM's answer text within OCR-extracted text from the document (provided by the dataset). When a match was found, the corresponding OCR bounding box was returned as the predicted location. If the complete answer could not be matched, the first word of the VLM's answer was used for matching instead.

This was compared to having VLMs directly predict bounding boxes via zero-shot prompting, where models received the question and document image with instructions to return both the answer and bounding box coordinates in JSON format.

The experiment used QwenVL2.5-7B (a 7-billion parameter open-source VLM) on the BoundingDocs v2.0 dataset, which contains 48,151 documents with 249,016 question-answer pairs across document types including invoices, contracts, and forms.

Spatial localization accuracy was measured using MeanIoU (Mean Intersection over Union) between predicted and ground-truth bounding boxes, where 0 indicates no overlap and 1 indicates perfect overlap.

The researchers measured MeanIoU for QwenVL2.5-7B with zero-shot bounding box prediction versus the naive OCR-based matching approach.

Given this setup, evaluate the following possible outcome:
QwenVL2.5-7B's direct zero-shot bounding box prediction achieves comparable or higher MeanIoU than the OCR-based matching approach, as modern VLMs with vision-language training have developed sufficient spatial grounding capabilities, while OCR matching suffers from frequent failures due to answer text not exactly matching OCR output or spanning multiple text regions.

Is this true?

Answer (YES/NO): NO